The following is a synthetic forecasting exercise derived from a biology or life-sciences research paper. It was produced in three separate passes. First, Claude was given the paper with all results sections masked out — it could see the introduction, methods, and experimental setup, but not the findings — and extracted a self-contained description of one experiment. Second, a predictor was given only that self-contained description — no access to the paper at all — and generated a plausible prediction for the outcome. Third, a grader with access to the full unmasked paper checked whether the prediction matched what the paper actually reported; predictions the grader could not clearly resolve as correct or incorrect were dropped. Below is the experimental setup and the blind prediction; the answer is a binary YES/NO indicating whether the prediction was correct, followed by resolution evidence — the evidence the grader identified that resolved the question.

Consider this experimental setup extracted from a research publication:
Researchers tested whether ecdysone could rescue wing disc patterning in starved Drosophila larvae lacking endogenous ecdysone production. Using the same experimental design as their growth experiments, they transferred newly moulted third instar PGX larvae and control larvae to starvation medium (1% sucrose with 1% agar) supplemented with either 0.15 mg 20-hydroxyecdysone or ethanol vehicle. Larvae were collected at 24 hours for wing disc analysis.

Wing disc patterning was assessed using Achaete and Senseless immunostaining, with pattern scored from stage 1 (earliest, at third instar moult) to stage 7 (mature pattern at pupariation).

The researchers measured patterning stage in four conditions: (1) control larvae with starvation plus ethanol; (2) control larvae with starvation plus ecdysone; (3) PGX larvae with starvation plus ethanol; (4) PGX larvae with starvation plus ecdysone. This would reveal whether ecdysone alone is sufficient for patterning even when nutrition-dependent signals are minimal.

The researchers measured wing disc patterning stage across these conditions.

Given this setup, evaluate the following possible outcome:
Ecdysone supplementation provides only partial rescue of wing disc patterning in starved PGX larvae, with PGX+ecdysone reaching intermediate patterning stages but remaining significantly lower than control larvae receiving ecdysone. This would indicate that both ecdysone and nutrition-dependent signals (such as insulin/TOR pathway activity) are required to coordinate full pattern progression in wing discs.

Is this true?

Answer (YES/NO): NO